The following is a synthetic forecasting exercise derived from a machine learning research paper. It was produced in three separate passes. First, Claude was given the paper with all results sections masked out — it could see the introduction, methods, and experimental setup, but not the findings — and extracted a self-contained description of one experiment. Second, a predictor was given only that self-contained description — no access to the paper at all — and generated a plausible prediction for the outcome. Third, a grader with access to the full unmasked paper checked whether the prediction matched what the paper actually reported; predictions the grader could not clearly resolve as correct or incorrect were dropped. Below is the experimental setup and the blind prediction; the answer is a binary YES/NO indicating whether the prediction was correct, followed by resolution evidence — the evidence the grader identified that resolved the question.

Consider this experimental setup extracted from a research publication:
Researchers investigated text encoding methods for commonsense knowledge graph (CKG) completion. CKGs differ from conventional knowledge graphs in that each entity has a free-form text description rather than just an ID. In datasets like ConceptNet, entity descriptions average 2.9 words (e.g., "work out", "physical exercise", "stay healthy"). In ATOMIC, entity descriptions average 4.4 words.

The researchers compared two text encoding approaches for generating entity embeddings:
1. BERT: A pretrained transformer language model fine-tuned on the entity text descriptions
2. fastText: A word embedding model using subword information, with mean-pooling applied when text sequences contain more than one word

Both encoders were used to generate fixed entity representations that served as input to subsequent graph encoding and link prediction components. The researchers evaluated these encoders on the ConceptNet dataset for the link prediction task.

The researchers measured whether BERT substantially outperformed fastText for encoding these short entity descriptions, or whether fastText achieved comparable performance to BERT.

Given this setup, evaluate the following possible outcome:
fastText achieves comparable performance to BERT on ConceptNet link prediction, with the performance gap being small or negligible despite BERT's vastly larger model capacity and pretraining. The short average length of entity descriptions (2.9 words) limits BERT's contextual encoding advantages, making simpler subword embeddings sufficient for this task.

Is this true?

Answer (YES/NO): YES